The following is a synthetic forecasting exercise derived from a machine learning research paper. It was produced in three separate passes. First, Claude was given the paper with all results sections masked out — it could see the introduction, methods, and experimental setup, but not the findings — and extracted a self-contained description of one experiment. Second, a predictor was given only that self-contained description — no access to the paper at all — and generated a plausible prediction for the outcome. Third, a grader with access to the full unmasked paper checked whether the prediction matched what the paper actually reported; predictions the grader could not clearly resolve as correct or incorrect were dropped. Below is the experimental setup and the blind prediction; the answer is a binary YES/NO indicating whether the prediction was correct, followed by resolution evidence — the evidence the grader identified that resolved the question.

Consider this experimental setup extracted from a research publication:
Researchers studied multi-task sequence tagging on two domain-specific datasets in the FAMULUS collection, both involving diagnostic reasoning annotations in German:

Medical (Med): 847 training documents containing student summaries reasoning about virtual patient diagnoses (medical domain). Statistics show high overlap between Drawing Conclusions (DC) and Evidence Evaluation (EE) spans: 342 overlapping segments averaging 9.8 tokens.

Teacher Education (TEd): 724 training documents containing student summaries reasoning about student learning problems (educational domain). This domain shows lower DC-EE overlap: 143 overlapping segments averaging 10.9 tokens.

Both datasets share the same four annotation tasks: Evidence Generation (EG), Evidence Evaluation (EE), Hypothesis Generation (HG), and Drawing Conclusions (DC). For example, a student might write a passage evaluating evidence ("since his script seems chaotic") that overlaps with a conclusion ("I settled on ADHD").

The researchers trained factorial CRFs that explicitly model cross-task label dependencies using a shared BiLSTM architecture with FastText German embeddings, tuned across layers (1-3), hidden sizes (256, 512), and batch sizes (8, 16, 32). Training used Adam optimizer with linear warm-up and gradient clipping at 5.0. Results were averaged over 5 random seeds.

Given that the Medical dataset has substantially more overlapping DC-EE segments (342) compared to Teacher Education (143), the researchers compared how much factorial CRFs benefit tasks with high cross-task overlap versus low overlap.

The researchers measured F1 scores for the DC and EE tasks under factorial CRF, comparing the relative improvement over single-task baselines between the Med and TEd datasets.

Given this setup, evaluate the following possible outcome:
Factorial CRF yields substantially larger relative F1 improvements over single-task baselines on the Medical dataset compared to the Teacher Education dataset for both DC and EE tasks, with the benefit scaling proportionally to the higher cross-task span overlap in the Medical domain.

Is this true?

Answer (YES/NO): NO